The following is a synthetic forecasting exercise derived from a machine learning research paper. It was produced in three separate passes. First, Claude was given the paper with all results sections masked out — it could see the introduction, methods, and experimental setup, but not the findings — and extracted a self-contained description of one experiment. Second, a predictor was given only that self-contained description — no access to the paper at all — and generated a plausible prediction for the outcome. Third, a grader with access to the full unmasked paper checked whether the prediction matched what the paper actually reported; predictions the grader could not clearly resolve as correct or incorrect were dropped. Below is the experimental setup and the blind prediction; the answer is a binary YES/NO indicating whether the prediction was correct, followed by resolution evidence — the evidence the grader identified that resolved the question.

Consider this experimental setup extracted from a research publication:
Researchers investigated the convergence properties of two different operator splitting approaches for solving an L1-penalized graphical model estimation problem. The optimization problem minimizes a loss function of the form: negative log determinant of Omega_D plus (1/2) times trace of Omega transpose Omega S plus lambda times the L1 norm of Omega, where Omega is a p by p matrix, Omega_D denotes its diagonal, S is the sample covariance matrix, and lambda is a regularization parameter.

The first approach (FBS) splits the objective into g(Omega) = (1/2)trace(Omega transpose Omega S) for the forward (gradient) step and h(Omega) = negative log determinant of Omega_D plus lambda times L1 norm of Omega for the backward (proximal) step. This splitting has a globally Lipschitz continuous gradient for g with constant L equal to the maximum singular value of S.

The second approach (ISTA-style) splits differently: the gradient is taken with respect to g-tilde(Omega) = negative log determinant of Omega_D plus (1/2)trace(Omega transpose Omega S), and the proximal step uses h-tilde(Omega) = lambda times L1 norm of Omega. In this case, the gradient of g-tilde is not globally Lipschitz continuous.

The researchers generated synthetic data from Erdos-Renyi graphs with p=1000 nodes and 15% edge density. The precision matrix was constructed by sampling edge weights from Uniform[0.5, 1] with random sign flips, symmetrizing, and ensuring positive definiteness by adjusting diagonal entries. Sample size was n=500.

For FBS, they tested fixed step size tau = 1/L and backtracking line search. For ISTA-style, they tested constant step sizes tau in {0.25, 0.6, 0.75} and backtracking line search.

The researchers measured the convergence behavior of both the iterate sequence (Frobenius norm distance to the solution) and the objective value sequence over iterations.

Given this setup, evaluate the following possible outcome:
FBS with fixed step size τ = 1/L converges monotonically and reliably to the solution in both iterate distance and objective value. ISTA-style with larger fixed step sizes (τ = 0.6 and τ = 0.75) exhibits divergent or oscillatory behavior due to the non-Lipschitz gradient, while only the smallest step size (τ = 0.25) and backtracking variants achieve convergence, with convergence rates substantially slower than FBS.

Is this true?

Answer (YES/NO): NO